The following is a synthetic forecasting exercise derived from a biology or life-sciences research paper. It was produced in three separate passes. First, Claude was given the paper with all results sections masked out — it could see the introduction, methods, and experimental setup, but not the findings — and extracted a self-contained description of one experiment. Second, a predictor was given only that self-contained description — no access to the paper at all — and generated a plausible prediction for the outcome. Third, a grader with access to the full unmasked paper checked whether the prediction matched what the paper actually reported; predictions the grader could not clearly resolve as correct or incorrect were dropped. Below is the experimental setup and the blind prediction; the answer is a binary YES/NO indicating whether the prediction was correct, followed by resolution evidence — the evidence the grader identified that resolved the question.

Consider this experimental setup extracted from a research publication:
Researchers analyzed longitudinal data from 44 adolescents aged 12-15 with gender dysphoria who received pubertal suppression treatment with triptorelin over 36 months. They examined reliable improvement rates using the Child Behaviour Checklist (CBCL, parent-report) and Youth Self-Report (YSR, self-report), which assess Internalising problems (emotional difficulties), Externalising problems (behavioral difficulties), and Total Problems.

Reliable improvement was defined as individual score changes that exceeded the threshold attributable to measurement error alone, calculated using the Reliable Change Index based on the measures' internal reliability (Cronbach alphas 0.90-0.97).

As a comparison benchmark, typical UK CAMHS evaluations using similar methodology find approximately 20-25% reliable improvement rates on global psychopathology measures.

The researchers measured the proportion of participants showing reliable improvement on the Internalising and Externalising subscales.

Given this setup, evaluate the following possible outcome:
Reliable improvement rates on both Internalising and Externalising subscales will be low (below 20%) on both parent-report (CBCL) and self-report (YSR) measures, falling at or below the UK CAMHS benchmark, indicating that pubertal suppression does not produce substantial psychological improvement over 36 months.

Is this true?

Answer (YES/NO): NO